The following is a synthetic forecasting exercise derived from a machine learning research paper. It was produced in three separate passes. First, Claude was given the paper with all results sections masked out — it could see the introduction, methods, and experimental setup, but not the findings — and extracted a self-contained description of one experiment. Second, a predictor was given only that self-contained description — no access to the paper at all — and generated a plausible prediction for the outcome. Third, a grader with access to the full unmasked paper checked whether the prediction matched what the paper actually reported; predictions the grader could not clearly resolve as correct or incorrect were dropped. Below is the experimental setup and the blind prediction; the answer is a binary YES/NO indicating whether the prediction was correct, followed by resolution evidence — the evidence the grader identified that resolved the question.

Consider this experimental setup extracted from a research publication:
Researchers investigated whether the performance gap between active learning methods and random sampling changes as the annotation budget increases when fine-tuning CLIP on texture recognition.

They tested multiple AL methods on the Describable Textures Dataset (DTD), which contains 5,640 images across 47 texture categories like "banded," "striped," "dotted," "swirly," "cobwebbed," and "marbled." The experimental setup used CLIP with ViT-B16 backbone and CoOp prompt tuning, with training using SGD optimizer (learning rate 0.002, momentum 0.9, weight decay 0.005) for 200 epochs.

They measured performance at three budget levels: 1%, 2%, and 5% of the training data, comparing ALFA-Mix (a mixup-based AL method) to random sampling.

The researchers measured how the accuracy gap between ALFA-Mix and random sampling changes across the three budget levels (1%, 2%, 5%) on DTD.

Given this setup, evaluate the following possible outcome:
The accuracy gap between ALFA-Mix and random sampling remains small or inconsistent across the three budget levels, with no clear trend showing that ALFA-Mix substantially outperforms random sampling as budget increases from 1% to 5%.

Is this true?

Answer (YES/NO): NO